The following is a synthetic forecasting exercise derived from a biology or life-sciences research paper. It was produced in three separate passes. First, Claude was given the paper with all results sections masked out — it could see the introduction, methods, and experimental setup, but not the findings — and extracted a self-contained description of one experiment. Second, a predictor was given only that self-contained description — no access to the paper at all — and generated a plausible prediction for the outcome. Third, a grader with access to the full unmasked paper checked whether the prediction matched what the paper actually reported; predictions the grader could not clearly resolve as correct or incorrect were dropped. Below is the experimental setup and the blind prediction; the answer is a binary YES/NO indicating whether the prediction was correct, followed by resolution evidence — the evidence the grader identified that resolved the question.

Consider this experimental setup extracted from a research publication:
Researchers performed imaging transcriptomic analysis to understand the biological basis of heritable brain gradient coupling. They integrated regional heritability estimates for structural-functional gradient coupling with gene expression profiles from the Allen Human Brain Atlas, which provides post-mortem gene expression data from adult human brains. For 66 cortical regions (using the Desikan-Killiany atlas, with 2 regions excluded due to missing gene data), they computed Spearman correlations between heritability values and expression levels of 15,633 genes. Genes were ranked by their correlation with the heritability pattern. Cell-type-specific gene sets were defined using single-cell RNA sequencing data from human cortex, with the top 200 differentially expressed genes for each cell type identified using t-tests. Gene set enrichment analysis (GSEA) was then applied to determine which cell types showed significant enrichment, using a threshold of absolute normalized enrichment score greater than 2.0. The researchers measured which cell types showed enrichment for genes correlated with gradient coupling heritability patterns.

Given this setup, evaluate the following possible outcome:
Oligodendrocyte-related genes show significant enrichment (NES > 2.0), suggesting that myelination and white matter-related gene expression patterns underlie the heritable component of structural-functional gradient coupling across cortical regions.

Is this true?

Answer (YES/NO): NO